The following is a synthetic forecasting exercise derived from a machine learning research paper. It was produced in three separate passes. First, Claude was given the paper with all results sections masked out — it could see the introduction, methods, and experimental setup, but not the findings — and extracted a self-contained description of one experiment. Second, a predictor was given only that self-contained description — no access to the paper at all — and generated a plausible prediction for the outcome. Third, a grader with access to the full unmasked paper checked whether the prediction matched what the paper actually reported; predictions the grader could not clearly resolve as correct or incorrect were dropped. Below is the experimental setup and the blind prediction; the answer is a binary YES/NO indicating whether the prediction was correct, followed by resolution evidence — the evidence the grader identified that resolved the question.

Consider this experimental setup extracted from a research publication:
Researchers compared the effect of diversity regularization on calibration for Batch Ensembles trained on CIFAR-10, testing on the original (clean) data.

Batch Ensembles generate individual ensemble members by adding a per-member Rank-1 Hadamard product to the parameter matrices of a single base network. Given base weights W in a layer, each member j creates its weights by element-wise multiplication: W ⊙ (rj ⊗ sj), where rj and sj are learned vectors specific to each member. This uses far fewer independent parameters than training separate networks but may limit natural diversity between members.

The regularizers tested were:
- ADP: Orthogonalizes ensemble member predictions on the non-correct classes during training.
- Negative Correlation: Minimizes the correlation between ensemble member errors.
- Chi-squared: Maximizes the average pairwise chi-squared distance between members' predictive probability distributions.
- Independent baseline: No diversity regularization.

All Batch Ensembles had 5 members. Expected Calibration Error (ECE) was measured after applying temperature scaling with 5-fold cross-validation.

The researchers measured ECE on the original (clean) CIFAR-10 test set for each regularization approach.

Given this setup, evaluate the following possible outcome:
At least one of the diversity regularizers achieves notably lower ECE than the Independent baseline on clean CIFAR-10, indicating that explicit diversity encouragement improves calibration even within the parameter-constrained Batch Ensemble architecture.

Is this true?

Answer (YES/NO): YES